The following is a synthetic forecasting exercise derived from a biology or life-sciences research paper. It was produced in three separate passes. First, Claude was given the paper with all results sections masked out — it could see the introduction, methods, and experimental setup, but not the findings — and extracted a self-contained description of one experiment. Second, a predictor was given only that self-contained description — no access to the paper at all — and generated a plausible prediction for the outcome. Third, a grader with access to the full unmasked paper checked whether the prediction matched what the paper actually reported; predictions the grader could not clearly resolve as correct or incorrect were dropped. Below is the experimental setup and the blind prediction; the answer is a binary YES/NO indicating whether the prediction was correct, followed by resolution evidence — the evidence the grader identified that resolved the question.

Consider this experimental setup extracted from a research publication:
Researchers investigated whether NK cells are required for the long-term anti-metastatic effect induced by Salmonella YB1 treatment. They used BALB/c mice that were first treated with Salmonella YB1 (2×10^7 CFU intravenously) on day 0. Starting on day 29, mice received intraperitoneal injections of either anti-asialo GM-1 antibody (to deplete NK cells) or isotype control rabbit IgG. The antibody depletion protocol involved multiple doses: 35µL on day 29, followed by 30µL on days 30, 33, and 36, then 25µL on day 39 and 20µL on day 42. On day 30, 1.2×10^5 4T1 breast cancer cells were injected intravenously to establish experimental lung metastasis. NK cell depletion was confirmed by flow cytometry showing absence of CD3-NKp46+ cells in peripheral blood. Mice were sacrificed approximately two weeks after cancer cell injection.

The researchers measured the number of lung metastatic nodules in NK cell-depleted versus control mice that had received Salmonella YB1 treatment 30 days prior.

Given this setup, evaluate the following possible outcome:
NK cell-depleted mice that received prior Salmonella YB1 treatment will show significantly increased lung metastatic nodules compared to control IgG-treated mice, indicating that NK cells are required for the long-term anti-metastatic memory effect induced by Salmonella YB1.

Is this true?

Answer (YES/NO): YES